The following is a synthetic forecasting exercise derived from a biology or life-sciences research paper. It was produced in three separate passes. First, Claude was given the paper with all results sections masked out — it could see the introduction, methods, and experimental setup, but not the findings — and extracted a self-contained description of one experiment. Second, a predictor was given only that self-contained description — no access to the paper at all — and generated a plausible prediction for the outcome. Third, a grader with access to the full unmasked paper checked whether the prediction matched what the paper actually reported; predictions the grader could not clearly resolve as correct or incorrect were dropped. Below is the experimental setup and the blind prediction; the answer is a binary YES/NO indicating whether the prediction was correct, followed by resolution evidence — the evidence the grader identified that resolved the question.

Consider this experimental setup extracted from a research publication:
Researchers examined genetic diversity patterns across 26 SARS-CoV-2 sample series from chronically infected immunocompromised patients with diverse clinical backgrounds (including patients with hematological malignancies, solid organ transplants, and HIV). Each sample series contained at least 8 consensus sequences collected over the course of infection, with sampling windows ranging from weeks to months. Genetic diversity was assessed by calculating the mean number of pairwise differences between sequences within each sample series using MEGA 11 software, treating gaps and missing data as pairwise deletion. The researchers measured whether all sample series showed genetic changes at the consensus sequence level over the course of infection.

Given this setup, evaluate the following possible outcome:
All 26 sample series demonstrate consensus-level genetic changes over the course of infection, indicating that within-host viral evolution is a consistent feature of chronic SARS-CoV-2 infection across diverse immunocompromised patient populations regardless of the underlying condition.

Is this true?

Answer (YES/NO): YES